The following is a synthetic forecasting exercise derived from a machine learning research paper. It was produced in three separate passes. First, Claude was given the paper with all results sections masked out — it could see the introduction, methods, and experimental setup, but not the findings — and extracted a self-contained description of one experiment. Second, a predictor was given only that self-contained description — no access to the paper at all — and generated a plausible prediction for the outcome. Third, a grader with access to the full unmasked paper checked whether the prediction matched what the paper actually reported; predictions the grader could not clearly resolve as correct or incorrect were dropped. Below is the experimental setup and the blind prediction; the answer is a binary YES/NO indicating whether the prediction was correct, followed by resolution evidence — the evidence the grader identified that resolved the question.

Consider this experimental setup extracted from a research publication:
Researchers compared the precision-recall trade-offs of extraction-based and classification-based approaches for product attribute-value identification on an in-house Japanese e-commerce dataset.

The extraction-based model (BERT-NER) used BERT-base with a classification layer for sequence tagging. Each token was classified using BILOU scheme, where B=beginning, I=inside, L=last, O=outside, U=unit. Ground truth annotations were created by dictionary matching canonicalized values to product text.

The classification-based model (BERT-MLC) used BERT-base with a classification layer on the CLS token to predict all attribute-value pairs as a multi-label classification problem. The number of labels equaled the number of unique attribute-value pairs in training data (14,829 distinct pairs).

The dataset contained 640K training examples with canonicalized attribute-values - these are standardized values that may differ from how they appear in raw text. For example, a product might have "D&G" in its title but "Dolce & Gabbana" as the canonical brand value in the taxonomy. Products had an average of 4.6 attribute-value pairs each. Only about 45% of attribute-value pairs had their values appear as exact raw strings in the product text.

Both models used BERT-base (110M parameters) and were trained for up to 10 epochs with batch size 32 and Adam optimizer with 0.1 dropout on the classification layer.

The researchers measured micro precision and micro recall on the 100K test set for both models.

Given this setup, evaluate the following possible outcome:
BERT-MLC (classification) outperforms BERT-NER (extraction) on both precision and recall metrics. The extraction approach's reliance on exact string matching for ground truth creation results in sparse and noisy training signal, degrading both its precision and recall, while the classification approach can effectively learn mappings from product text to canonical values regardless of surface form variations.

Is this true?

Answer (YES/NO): NO